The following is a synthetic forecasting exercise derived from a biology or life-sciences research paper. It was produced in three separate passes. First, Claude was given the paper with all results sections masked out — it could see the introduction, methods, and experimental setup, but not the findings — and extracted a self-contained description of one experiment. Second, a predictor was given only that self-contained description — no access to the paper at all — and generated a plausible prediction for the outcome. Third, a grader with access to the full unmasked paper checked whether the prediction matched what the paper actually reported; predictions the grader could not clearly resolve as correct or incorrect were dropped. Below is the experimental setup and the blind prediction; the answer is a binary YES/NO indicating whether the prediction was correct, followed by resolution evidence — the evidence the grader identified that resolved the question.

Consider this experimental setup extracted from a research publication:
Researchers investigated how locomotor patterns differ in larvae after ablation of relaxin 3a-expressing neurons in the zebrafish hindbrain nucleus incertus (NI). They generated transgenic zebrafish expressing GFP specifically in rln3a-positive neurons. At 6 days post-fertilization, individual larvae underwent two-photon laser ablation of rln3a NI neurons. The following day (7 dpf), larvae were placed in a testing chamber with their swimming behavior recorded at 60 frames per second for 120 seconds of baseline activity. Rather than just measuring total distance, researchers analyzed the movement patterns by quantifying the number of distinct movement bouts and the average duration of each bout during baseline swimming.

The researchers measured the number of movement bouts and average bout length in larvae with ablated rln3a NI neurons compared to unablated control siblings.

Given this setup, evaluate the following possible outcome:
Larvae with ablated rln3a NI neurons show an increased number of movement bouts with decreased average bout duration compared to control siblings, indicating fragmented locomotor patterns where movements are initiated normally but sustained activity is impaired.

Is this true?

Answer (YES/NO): NO